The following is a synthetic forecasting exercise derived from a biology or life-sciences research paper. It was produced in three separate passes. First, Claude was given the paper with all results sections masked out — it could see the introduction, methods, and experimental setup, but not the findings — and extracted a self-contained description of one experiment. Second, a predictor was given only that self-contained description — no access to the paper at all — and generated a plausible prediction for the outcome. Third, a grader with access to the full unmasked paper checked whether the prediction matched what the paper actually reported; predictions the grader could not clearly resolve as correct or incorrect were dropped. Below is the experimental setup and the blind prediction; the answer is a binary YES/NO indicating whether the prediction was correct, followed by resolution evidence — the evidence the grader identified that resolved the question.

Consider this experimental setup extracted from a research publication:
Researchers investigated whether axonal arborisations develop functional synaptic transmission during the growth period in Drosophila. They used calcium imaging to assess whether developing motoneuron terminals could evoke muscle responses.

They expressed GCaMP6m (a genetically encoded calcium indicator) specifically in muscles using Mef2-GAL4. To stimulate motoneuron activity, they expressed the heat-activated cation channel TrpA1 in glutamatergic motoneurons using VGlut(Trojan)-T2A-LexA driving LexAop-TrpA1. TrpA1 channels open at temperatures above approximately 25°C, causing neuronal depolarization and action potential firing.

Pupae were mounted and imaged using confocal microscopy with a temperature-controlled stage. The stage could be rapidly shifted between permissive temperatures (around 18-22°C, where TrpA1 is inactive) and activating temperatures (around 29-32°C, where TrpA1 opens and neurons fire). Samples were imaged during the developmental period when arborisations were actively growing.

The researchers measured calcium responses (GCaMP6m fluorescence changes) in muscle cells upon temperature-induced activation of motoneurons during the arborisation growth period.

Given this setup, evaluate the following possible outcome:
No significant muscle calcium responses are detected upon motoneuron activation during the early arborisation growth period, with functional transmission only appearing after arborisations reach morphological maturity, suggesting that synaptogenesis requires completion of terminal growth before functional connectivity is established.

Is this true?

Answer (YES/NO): NO